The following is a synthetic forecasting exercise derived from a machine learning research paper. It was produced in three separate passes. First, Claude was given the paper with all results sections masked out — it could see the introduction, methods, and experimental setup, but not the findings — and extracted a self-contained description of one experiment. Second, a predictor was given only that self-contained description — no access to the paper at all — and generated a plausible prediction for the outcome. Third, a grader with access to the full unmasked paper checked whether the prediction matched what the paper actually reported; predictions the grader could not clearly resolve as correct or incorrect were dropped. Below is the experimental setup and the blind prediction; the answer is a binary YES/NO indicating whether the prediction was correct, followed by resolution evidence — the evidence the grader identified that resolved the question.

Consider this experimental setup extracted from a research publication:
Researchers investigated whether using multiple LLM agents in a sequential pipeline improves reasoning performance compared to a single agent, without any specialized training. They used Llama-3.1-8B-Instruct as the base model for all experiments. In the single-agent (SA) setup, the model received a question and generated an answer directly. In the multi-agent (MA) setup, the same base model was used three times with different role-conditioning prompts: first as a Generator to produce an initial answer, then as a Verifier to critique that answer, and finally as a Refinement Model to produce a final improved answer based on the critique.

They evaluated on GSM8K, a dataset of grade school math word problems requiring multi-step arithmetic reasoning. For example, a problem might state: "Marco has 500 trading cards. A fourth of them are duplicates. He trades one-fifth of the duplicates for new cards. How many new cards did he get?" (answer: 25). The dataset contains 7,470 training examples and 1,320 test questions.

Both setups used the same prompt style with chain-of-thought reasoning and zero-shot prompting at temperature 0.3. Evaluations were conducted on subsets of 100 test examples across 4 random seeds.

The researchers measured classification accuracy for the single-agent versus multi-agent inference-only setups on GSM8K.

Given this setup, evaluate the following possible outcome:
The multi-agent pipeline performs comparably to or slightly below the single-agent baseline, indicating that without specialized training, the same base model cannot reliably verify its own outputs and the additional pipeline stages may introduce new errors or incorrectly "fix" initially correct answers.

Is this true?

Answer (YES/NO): NO